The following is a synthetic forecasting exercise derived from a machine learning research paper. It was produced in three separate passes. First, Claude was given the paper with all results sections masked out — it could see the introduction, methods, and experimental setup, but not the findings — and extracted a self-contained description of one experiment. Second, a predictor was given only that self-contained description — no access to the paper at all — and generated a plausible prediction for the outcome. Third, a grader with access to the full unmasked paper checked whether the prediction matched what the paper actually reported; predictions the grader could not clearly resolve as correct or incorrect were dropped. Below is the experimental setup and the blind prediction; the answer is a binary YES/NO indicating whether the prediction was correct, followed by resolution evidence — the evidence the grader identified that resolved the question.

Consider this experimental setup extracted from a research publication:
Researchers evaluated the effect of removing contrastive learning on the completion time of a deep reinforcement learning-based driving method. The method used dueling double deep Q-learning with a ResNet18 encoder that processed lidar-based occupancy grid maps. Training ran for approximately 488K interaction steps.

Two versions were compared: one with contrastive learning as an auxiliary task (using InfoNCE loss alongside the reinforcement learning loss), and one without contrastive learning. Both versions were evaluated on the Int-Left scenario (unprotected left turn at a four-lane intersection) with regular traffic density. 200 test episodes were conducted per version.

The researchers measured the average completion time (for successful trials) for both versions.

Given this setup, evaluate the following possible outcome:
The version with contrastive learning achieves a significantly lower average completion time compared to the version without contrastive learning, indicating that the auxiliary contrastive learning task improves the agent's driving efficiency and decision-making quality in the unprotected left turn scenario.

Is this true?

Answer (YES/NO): YES